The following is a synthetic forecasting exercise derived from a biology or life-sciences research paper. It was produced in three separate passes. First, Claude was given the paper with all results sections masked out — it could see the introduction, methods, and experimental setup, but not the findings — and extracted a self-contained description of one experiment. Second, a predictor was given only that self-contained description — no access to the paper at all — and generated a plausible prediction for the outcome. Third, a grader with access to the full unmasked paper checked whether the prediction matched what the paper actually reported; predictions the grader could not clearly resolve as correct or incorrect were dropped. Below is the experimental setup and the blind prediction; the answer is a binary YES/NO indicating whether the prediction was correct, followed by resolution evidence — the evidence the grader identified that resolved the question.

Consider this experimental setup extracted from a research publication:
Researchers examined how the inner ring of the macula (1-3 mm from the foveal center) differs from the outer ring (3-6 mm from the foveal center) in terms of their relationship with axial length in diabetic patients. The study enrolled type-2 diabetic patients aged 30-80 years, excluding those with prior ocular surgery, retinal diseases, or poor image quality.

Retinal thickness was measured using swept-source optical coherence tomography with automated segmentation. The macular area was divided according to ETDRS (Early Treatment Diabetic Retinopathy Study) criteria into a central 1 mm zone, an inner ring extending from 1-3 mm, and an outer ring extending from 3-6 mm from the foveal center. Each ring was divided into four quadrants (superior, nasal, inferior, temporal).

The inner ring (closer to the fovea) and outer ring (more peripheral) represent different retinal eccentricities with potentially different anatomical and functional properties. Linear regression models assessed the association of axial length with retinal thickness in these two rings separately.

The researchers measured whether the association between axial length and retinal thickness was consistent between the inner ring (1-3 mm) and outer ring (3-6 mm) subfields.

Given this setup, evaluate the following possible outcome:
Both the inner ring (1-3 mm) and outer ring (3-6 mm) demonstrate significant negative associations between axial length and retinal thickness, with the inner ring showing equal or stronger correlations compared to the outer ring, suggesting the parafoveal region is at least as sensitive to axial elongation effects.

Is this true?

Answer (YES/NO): NO